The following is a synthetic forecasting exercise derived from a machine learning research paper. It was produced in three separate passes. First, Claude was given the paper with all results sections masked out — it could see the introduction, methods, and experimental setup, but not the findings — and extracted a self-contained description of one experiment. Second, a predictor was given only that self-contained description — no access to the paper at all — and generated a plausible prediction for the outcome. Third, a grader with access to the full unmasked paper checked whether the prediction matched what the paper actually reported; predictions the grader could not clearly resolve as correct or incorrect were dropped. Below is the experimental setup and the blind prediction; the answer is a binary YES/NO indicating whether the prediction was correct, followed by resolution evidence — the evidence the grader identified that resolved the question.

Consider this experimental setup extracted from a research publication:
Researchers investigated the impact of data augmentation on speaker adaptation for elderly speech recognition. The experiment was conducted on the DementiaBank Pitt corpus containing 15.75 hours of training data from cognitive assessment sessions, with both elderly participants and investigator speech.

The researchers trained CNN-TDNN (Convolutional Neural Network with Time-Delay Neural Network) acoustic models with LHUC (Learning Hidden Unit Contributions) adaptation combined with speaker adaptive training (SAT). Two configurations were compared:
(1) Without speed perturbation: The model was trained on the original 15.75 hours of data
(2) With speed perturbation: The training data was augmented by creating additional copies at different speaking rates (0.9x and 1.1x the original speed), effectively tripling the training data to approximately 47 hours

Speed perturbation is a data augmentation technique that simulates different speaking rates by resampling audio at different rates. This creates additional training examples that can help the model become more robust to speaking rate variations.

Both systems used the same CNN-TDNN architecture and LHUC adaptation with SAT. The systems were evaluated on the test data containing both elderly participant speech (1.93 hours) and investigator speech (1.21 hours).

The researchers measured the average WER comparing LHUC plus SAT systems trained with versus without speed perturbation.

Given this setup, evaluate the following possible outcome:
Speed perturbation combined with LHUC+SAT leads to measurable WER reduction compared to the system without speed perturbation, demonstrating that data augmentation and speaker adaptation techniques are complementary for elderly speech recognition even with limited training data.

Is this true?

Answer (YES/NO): YES